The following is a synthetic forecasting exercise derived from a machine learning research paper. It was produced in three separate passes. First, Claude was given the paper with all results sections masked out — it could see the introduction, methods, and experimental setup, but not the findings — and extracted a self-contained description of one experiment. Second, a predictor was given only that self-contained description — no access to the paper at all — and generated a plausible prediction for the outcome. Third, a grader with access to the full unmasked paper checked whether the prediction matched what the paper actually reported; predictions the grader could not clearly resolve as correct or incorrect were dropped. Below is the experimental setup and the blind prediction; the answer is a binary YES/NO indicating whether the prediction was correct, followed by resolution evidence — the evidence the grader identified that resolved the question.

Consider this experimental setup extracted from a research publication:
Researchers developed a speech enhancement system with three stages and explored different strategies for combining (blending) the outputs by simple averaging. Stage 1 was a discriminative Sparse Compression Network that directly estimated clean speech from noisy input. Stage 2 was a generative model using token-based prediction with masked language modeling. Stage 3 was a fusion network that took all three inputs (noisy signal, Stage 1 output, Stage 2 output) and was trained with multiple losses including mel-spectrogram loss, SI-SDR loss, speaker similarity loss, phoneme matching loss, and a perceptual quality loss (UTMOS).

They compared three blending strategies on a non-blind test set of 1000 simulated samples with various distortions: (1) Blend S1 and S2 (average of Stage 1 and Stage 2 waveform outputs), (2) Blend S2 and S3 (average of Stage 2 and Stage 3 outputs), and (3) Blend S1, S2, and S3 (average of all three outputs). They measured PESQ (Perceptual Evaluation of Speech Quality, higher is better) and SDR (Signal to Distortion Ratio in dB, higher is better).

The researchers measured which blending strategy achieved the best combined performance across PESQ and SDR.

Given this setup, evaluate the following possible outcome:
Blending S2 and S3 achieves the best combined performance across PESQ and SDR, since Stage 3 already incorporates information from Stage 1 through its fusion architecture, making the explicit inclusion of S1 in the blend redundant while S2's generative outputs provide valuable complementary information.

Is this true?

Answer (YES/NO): NO